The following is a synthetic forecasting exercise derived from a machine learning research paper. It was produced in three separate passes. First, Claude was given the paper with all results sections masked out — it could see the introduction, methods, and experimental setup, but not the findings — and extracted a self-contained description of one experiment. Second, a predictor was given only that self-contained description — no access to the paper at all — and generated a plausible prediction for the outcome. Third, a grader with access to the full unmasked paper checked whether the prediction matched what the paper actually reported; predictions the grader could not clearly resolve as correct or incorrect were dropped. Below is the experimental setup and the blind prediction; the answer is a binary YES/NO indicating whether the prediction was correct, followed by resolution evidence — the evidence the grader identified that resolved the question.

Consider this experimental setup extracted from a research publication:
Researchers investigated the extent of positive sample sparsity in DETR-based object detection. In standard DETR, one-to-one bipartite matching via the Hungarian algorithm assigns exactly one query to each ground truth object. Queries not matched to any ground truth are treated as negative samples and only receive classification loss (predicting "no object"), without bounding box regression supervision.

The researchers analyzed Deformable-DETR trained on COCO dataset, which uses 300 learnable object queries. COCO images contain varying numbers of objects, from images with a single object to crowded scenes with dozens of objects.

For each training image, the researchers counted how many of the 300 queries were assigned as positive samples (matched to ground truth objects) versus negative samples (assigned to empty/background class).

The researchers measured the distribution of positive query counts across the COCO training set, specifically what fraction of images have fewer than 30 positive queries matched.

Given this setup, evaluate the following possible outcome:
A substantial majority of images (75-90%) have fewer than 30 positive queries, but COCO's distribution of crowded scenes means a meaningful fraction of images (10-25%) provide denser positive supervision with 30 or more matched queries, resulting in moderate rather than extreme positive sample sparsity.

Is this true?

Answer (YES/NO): NO